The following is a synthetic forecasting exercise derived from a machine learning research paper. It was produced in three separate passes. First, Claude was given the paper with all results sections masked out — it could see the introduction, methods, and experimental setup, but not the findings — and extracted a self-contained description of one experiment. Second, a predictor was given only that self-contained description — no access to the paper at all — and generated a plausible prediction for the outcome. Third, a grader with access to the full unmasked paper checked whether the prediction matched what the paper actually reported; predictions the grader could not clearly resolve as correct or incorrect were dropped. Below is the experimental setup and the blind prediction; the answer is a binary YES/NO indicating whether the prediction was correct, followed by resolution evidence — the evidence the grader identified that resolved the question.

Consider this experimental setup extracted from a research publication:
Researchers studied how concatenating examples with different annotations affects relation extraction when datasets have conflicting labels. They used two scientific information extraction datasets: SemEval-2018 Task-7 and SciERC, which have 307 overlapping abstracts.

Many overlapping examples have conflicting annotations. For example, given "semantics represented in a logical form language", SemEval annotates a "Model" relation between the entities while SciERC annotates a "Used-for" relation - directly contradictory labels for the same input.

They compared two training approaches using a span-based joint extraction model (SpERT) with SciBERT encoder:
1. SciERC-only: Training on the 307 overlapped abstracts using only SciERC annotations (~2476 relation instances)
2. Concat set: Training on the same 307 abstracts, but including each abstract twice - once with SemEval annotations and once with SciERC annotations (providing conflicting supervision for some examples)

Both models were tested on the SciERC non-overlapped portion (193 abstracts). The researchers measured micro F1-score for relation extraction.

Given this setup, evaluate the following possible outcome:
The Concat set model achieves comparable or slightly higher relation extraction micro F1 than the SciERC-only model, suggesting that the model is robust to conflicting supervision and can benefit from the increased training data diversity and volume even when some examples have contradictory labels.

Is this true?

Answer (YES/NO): NO